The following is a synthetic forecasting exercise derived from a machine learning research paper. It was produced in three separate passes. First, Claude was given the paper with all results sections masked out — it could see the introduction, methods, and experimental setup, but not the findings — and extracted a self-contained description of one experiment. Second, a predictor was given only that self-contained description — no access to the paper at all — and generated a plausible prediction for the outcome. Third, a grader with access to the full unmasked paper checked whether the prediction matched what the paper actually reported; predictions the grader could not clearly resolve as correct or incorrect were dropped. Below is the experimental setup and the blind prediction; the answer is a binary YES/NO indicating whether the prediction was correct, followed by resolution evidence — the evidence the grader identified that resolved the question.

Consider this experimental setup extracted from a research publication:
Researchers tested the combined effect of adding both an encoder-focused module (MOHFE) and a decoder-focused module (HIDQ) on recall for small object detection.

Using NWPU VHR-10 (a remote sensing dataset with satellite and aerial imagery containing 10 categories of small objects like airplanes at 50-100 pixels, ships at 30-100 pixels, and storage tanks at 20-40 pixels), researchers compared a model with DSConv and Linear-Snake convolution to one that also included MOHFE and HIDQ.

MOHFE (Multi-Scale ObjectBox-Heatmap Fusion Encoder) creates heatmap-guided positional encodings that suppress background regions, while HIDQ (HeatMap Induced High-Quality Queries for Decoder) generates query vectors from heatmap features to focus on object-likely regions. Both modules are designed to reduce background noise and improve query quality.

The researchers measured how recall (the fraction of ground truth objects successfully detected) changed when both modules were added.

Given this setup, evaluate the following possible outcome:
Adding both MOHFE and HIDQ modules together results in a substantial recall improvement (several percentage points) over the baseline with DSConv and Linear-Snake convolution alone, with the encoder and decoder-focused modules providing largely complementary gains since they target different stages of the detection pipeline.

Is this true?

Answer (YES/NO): NO